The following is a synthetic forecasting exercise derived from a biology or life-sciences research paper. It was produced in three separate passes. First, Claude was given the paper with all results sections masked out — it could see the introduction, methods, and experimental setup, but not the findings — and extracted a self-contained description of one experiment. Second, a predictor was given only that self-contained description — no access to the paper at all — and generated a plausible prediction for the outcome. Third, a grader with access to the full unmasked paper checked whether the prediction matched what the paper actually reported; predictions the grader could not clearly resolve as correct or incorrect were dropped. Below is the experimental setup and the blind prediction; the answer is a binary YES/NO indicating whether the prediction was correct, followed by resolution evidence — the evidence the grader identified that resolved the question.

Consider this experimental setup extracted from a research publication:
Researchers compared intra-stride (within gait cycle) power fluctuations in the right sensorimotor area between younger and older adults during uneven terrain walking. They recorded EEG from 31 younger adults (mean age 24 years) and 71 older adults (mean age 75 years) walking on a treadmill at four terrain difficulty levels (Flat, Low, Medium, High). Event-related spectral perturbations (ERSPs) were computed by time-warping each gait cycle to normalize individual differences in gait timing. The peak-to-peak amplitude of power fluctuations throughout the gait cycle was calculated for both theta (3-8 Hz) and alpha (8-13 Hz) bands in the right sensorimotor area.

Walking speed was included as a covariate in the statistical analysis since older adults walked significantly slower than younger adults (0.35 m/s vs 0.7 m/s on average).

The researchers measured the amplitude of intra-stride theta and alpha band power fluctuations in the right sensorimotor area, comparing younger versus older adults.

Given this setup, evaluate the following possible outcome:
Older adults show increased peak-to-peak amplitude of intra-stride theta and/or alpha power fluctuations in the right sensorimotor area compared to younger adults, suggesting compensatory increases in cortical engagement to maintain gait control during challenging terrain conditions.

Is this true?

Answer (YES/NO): NO